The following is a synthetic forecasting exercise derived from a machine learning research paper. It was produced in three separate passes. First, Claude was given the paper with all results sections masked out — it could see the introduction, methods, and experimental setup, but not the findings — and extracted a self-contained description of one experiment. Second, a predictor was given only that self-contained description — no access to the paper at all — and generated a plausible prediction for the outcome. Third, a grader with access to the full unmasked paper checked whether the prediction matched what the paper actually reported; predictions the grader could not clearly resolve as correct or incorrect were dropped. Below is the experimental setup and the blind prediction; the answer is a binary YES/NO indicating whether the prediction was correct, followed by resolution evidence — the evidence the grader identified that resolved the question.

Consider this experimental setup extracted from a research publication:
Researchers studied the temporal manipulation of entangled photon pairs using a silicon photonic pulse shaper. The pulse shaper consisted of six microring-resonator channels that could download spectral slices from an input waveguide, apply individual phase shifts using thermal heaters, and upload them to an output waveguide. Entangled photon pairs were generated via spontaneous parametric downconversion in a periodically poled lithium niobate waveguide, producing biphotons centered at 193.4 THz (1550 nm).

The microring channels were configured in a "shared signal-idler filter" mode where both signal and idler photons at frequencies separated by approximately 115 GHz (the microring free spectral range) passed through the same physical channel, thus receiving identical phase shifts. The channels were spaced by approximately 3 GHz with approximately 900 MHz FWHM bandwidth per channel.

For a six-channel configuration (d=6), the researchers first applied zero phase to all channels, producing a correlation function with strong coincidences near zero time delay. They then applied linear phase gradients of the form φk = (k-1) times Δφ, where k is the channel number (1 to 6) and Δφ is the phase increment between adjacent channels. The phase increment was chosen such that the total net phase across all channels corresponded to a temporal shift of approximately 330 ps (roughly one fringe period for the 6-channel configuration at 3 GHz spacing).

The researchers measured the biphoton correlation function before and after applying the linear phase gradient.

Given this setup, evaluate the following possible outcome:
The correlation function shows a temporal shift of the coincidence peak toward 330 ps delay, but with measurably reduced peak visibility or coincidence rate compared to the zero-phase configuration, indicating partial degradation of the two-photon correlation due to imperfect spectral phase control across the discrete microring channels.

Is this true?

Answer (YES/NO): NO